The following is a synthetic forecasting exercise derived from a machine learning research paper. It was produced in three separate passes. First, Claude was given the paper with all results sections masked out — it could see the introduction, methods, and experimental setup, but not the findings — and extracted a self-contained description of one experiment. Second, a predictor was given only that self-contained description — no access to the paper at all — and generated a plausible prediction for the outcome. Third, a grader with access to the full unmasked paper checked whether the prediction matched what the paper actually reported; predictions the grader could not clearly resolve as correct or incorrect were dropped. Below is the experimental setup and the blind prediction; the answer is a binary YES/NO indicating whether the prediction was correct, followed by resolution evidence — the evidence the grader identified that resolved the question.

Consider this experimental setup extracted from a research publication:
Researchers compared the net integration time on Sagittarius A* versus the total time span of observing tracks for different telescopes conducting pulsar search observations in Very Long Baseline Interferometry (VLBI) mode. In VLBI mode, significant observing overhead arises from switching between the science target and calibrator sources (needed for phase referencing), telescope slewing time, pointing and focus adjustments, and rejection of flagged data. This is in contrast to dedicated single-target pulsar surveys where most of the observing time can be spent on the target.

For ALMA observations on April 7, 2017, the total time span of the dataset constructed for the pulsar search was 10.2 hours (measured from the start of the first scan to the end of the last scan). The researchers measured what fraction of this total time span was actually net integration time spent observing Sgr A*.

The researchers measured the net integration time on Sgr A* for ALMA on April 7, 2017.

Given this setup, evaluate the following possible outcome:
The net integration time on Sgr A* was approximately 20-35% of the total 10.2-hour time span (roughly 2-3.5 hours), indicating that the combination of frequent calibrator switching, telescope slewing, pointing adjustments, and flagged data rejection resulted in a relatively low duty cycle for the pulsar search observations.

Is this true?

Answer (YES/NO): NO